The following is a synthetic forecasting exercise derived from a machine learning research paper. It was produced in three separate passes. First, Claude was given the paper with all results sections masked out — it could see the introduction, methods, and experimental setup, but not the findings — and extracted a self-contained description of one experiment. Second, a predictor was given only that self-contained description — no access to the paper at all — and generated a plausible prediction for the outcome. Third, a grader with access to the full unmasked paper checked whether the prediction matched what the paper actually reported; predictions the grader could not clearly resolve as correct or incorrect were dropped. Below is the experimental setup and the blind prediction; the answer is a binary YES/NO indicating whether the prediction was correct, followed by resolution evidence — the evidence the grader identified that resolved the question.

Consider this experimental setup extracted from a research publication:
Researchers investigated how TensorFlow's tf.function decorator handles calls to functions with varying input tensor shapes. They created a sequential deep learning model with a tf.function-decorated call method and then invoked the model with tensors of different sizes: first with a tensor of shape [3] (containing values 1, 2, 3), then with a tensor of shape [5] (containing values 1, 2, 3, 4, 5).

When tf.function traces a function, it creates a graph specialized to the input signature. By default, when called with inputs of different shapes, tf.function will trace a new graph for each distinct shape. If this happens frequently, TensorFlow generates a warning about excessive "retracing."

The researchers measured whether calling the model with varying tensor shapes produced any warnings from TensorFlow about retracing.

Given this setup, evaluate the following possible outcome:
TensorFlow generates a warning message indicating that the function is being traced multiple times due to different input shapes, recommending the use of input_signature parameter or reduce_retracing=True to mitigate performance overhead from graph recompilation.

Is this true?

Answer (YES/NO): NO